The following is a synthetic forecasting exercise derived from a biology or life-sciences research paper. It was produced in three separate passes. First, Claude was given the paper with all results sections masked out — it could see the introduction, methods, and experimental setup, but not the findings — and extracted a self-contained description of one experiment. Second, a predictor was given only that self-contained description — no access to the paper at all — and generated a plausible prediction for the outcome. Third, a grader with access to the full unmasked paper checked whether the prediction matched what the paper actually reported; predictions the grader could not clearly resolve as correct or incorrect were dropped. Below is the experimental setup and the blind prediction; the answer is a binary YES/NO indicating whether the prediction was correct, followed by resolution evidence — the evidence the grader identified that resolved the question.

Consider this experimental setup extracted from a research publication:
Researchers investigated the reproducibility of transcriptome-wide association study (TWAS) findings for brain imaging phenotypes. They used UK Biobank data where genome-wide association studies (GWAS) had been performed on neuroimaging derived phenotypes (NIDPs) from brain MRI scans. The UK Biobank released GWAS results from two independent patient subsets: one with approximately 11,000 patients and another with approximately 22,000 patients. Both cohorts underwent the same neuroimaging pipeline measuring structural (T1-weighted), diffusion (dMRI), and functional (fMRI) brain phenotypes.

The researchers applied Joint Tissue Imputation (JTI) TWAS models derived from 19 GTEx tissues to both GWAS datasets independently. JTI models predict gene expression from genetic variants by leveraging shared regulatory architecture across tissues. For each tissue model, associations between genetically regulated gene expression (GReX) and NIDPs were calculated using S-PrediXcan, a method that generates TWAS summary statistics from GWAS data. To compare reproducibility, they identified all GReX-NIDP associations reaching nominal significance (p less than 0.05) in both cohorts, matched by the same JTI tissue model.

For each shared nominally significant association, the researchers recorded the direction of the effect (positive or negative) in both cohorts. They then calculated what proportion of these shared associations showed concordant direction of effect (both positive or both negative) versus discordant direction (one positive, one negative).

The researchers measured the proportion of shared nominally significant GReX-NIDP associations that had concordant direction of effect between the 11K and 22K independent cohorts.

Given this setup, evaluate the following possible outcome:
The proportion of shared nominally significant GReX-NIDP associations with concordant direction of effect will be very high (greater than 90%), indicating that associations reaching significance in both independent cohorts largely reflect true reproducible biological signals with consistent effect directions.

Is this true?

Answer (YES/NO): NO